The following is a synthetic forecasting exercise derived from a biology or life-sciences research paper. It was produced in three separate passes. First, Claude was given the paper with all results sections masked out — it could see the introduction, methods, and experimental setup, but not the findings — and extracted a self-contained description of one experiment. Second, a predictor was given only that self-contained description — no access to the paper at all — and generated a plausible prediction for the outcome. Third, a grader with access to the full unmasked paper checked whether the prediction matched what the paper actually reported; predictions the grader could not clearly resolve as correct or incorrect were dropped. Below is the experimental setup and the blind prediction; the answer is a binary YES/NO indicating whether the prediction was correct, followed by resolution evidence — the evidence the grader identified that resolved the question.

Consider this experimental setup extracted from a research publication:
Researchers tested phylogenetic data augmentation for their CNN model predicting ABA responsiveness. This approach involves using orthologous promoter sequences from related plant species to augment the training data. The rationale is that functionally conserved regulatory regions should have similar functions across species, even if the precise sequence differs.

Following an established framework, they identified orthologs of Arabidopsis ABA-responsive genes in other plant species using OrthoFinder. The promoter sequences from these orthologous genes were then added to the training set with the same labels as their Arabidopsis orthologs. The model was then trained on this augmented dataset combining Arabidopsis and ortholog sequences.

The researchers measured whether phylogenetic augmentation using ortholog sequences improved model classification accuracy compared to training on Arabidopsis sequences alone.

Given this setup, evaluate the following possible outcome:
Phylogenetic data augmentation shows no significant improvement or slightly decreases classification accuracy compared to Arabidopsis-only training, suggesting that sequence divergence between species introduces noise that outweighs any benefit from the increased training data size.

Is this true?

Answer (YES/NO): YES